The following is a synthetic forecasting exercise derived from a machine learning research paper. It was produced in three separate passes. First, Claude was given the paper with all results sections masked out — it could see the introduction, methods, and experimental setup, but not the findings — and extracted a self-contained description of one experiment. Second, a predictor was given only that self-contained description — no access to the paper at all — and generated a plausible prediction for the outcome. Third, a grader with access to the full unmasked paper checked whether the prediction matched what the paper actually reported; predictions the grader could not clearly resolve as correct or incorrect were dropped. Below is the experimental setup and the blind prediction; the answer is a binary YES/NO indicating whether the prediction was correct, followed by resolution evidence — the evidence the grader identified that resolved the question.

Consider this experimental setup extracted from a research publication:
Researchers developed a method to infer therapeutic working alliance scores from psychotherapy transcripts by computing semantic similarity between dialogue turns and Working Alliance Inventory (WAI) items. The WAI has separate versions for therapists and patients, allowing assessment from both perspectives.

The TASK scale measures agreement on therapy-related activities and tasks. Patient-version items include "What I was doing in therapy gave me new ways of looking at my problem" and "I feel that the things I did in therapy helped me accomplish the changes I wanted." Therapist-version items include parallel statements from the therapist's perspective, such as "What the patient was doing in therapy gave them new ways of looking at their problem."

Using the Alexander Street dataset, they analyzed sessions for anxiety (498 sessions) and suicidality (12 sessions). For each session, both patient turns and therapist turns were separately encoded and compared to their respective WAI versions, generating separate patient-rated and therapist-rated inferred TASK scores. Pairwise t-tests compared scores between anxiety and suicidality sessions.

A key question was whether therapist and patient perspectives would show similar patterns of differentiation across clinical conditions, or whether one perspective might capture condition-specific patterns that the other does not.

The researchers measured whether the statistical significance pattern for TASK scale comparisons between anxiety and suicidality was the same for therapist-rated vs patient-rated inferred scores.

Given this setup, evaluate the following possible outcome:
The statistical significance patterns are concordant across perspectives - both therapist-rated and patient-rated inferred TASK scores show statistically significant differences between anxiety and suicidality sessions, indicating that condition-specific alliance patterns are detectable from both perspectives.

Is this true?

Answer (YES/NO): NO